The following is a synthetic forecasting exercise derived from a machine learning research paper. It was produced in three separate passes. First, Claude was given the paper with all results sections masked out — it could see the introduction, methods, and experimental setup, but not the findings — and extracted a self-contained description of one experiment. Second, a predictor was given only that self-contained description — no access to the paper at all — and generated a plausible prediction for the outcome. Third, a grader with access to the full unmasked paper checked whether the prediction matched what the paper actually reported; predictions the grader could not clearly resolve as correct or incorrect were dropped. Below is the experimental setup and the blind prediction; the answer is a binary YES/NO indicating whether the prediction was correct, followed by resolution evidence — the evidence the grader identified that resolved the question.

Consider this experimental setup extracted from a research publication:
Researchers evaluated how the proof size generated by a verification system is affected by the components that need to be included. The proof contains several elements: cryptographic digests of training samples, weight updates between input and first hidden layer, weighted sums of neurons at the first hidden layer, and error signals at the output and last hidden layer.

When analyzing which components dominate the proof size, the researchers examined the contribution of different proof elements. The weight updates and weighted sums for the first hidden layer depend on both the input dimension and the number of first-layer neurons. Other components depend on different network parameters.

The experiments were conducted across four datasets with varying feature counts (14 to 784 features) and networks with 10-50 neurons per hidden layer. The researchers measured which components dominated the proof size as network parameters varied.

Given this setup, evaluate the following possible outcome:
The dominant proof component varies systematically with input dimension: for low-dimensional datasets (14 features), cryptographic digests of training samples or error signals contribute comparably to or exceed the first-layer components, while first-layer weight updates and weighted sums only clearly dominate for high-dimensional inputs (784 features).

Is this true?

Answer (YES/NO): NO